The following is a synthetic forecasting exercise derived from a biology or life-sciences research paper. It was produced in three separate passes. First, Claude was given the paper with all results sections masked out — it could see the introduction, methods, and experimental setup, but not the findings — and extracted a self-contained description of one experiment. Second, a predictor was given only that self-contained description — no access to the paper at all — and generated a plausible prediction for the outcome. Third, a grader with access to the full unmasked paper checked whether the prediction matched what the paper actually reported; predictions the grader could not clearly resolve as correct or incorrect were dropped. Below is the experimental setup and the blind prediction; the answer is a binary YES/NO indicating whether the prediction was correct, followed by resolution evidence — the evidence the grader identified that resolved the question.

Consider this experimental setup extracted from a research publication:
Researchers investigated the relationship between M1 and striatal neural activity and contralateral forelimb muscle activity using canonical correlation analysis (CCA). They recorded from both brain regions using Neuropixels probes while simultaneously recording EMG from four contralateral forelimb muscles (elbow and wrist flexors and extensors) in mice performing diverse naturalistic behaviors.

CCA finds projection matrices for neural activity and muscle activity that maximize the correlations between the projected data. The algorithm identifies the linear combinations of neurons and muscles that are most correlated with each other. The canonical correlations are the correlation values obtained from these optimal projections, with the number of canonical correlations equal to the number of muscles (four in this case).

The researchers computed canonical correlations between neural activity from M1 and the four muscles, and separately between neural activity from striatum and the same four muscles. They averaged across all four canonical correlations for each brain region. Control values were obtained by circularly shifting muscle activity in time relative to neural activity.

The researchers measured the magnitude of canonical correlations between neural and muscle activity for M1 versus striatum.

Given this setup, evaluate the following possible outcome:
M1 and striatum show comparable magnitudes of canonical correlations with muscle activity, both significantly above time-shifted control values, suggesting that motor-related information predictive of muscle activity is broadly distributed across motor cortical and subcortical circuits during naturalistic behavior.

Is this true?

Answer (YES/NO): NO